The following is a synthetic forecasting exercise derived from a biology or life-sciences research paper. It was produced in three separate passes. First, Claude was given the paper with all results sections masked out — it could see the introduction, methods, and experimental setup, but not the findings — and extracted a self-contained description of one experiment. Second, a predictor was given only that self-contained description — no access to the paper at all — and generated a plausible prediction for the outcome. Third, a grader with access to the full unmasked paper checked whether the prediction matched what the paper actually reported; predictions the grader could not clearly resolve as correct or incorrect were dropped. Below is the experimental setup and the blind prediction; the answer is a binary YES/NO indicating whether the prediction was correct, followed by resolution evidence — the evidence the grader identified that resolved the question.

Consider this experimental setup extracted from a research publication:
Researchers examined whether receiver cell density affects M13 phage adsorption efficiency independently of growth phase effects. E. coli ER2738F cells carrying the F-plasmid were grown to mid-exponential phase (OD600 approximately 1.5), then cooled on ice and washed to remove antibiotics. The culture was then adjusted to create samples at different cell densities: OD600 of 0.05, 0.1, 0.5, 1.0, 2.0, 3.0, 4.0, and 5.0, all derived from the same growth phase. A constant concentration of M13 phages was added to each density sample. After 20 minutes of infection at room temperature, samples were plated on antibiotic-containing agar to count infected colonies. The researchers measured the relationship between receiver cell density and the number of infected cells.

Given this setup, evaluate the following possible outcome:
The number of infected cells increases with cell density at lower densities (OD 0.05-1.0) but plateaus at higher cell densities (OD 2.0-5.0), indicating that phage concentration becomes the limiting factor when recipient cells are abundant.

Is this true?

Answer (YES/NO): NO